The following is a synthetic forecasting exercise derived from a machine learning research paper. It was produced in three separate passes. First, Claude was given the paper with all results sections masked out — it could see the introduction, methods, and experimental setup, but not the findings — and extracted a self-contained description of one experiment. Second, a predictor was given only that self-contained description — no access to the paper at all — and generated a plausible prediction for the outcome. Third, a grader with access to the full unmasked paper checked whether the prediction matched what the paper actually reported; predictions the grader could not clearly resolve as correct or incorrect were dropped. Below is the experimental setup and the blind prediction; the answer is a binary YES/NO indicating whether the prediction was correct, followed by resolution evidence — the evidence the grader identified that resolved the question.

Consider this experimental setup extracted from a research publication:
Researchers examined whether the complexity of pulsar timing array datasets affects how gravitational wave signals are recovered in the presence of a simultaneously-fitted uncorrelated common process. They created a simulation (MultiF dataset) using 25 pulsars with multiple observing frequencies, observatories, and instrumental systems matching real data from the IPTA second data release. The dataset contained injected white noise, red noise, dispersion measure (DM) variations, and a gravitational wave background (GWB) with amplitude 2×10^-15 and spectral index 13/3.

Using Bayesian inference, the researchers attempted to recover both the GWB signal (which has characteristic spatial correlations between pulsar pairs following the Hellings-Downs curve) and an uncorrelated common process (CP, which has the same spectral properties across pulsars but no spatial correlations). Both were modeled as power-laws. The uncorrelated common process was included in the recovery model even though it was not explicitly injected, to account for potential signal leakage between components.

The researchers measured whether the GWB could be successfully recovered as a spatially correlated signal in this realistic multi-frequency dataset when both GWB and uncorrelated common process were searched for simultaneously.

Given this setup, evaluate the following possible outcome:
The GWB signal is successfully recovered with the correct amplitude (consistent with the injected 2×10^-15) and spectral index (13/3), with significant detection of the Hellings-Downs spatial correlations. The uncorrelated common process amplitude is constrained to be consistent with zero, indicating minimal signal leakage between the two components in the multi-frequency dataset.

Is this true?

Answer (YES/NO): NO